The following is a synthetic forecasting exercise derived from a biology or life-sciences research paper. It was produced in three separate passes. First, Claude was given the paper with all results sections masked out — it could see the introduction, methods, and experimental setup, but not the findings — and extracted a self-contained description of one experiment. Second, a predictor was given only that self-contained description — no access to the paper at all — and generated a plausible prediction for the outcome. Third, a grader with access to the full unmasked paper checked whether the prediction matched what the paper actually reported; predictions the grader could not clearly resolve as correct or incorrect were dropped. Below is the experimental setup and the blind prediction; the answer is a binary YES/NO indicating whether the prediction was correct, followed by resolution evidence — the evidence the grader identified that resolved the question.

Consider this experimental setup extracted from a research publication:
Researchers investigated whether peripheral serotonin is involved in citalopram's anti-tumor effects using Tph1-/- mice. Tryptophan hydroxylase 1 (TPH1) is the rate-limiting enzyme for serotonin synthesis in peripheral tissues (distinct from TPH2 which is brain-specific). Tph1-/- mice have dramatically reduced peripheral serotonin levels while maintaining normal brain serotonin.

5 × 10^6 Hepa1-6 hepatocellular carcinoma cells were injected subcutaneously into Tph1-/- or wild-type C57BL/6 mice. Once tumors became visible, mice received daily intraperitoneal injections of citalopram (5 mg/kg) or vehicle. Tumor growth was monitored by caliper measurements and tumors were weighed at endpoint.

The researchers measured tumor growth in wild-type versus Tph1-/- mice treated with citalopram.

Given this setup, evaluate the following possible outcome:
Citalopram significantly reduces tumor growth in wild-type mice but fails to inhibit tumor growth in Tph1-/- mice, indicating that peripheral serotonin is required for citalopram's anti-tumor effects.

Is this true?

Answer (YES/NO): NO